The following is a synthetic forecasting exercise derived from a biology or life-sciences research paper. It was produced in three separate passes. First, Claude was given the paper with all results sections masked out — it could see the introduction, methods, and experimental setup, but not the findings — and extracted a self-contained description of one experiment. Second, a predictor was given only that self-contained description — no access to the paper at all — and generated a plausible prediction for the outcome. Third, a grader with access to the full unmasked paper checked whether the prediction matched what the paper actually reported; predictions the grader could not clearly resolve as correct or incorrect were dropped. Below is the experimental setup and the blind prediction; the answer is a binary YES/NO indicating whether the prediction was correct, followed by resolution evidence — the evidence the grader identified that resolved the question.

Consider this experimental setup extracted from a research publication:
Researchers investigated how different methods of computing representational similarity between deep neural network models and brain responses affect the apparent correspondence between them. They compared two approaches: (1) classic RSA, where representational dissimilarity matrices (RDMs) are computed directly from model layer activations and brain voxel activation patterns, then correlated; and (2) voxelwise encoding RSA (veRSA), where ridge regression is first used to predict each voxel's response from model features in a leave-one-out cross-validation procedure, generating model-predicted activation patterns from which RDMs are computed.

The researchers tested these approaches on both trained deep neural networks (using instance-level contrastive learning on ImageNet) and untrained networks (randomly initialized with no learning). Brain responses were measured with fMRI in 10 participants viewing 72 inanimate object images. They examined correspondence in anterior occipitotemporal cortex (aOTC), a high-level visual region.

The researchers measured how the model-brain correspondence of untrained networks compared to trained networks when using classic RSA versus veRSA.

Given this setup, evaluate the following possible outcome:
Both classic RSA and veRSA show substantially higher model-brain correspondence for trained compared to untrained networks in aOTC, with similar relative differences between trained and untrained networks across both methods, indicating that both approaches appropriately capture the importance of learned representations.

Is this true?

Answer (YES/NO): NO